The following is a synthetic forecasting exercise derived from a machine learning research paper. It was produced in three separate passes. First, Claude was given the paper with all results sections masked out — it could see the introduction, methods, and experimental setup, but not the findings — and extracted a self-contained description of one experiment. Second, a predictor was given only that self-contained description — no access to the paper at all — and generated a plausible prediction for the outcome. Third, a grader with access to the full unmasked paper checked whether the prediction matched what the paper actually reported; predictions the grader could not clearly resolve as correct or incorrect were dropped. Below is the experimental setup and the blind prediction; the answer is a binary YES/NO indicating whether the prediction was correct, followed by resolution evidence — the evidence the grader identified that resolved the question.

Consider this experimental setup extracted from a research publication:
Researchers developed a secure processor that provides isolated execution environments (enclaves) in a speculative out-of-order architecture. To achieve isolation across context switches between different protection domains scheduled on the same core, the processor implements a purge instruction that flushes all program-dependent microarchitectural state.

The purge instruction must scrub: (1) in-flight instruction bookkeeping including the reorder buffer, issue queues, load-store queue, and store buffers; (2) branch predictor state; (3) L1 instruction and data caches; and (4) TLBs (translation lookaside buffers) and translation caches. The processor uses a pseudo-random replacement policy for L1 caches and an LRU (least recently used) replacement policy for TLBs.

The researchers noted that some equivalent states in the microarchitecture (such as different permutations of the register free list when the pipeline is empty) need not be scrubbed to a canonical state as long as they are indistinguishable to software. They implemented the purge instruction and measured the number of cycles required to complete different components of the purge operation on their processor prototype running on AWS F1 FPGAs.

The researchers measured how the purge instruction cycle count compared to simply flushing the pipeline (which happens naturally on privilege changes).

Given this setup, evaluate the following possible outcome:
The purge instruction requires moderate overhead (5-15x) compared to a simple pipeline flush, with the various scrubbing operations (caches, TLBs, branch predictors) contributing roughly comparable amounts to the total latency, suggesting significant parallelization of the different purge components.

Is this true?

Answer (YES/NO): NO